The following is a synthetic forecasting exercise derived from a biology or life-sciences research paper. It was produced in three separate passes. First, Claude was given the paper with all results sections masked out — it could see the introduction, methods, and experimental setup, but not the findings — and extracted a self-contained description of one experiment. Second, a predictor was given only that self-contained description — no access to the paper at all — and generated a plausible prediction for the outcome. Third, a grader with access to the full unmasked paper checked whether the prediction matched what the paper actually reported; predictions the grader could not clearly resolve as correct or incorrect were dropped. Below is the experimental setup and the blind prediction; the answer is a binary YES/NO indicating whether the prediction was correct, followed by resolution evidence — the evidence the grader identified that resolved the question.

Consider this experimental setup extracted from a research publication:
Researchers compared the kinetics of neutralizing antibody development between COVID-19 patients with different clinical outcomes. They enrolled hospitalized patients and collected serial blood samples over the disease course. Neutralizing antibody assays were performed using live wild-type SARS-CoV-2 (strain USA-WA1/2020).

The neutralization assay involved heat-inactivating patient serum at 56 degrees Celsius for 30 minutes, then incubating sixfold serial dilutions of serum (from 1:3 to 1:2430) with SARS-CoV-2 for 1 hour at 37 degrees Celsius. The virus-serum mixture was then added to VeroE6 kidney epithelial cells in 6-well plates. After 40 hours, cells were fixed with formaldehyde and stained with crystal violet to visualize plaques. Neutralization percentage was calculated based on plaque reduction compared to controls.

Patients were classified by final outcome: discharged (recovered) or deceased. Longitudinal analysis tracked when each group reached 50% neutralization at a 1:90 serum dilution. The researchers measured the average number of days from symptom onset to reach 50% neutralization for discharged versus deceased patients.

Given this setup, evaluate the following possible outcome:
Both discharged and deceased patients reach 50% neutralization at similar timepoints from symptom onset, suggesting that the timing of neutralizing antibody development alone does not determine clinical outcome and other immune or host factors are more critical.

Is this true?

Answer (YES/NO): NO